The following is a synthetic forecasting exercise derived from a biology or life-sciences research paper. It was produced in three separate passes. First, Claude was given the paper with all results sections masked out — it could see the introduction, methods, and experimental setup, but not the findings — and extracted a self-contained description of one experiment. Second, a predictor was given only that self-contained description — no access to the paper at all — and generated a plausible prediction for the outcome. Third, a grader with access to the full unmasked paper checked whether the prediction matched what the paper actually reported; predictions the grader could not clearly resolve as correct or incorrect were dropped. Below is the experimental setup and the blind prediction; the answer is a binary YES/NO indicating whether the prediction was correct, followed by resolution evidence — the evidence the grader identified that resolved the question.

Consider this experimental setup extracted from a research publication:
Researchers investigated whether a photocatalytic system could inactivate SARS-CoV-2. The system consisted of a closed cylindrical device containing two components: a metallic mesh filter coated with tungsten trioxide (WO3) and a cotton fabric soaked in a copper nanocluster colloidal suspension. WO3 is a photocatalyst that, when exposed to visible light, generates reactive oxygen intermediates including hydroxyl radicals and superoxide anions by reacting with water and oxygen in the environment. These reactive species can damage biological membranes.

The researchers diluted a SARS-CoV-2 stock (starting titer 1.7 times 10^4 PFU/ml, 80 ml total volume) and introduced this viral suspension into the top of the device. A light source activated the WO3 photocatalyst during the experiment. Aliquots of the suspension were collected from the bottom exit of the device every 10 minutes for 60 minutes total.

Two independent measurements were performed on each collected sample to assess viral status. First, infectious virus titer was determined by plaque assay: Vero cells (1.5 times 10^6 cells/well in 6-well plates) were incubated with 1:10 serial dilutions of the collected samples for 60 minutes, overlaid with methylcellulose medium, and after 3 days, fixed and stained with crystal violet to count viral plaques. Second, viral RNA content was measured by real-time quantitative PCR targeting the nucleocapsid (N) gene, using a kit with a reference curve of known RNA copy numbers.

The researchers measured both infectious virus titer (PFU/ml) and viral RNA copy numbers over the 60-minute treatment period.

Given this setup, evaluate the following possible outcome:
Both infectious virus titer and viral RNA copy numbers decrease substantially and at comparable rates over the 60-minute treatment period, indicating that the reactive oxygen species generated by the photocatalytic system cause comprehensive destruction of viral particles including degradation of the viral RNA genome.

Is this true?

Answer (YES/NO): NO